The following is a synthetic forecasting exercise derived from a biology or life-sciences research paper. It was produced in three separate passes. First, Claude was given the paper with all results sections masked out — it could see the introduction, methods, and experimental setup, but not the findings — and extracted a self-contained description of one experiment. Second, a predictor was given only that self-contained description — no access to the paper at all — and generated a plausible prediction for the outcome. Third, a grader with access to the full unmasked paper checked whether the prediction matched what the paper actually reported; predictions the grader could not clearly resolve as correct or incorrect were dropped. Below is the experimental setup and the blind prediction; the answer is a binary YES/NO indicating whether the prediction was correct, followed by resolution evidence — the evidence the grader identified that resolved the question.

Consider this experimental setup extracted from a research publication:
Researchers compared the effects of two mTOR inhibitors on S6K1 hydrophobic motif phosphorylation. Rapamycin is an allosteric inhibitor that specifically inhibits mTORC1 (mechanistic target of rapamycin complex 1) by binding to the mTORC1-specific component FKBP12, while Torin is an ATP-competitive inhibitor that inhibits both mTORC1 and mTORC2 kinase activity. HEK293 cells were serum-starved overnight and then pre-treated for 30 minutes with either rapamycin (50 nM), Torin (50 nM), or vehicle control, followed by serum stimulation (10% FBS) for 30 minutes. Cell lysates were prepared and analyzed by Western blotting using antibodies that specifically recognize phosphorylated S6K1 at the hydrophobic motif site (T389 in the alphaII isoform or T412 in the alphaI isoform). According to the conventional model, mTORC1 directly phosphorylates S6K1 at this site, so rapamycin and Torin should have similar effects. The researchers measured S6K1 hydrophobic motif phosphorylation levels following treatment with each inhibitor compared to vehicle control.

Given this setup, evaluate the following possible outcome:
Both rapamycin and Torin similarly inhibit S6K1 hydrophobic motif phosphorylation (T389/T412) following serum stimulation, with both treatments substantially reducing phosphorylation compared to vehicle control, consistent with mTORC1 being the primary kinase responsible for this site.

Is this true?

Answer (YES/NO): NO